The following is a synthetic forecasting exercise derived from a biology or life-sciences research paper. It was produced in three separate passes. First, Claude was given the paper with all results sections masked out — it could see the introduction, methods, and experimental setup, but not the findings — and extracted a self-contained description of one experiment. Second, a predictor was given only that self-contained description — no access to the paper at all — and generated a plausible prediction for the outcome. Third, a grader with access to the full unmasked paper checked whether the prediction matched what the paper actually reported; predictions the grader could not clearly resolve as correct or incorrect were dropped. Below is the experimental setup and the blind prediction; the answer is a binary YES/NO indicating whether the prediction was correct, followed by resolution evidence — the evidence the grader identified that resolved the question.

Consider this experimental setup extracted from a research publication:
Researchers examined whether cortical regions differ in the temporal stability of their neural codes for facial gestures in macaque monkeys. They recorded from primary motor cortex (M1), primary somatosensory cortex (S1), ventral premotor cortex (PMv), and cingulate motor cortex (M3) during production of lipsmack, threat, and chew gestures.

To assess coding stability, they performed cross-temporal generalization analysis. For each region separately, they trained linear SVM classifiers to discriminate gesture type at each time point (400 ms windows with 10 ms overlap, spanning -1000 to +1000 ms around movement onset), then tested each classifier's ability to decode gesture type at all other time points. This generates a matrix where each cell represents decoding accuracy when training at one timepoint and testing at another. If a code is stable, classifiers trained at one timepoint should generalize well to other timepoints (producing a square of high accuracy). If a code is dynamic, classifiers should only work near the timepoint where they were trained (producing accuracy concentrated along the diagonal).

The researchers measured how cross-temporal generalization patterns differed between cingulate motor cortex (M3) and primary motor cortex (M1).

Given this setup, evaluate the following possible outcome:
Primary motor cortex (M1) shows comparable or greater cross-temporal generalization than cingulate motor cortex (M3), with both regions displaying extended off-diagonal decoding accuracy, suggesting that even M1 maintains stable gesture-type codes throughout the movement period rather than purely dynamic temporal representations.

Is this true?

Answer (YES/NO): NO